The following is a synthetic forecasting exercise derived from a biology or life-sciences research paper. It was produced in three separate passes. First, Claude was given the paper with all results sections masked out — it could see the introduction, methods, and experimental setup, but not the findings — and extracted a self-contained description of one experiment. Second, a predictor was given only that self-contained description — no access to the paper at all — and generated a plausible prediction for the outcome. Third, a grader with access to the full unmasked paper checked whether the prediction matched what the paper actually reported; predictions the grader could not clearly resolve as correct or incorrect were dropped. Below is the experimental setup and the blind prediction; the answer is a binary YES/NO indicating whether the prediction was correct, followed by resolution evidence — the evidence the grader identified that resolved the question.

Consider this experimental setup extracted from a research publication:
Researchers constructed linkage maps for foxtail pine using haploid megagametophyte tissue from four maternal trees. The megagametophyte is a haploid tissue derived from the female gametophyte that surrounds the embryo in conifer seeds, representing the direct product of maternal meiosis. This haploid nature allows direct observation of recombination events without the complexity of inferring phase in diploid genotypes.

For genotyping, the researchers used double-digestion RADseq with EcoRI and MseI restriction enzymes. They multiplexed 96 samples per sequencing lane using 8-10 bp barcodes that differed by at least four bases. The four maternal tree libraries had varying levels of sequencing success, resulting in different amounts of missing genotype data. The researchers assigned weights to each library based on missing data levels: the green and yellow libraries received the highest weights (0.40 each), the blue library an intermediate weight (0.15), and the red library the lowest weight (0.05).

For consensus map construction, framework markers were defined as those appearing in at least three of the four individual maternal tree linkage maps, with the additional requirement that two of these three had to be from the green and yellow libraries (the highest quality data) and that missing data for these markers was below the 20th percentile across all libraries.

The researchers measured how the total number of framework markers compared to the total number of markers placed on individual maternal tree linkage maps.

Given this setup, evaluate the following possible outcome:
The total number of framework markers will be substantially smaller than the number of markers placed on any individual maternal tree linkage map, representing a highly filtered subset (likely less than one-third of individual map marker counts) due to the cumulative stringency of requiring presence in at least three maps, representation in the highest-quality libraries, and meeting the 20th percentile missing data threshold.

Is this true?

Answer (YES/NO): NO